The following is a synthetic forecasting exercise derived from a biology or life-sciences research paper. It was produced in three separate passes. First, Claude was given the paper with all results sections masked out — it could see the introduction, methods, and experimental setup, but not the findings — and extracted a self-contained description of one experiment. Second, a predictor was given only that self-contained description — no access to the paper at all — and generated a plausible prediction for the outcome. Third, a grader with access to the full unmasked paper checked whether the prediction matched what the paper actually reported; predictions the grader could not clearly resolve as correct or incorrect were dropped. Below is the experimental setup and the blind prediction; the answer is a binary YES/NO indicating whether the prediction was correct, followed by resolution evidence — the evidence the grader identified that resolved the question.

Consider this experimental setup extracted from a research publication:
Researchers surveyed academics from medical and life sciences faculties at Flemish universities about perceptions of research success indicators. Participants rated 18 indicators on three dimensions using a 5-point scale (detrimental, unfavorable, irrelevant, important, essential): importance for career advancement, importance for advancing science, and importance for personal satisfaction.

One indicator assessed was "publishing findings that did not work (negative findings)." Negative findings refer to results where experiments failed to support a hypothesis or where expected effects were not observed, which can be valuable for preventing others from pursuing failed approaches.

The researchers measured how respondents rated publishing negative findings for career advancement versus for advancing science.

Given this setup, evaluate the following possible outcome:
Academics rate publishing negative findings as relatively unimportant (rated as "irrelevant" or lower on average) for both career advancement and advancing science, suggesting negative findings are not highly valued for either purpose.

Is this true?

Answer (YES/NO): NO